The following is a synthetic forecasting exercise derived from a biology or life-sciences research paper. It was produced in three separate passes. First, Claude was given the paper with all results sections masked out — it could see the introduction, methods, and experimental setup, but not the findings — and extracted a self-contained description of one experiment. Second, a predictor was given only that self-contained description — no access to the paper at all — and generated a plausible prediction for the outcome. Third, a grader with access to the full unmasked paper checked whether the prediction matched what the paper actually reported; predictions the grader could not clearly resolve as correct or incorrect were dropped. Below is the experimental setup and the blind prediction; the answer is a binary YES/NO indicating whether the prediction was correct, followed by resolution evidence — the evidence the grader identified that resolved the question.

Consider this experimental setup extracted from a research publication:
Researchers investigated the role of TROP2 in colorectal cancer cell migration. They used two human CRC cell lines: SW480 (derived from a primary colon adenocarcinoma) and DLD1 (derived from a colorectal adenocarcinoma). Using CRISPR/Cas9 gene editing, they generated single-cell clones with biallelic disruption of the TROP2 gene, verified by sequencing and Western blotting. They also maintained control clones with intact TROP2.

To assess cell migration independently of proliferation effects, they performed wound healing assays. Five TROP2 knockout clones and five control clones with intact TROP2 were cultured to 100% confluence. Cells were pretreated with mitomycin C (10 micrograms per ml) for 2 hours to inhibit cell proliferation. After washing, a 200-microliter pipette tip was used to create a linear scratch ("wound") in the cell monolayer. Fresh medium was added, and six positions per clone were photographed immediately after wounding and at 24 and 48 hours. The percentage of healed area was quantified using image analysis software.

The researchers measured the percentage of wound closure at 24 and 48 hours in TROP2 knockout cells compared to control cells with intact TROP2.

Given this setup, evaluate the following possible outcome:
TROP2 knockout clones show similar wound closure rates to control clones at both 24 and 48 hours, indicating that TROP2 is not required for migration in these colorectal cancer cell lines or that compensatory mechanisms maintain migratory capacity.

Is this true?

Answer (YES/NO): NO